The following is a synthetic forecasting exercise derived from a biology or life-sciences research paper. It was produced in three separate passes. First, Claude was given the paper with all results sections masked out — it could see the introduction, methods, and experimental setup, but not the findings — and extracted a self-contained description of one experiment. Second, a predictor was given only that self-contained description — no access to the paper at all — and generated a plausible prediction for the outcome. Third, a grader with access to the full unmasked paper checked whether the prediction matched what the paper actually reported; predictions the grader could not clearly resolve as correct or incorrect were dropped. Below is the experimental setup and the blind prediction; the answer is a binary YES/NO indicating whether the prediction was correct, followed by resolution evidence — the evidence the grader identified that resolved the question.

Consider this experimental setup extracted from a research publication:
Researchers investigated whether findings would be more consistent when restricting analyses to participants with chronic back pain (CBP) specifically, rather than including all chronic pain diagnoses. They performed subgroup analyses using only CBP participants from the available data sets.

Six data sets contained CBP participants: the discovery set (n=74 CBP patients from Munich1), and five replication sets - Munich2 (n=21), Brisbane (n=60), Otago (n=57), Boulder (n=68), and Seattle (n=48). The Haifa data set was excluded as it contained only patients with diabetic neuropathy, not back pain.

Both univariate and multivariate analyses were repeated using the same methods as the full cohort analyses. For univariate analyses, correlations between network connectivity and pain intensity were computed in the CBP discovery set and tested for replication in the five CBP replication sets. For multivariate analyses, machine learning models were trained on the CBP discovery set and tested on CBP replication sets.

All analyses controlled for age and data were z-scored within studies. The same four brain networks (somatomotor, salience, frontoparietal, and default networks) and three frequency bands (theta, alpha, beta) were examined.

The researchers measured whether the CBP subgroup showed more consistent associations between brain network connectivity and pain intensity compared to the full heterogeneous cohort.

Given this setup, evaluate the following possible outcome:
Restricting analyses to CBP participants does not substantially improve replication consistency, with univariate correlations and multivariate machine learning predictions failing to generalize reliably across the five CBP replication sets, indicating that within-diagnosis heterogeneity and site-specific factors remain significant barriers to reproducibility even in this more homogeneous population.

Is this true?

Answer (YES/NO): YES